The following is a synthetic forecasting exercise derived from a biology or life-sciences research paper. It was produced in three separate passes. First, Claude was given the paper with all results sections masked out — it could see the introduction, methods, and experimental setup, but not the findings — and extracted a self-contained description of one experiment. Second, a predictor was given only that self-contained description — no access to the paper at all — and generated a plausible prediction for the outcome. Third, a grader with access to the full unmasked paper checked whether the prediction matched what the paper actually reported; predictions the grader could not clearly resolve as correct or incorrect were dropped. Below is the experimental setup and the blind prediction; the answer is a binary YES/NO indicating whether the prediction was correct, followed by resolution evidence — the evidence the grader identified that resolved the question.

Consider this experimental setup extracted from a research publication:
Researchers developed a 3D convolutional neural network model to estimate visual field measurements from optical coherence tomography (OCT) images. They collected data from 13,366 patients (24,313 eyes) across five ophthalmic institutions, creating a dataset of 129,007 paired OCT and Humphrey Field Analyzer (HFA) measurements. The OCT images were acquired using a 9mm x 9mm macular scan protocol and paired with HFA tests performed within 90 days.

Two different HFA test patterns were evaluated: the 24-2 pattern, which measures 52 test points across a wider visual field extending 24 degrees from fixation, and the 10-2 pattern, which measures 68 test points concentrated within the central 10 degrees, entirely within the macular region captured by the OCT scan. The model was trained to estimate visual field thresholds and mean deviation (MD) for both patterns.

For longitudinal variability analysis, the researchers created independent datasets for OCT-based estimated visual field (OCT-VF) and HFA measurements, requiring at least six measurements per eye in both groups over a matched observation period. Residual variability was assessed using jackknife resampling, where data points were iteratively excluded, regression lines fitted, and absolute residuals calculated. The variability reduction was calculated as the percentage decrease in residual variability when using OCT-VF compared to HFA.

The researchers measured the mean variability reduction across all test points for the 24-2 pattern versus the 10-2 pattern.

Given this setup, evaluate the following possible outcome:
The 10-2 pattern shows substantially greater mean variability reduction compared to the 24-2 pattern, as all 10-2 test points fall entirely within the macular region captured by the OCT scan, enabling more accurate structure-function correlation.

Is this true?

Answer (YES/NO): NO